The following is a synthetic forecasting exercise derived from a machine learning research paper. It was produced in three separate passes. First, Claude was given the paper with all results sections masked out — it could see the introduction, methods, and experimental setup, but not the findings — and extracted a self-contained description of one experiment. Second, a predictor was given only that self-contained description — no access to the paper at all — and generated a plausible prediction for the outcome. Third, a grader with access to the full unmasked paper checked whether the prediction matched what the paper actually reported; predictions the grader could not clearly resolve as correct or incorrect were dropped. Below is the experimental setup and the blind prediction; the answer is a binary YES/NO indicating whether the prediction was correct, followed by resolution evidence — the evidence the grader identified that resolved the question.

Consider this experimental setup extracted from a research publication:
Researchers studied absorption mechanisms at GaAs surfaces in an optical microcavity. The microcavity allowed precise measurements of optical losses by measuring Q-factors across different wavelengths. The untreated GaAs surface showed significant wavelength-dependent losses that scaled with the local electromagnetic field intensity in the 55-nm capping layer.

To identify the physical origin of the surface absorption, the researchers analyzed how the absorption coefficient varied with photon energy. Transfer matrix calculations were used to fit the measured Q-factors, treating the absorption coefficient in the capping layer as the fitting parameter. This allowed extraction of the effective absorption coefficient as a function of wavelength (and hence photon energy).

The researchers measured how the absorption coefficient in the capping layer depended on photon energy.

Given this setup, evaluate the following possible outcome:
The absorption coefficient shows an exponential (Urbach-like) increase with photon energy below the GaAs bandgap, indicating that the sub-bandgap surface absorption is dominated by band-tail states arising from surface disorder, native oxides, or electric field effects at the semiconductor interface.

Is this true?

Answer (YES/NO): NO